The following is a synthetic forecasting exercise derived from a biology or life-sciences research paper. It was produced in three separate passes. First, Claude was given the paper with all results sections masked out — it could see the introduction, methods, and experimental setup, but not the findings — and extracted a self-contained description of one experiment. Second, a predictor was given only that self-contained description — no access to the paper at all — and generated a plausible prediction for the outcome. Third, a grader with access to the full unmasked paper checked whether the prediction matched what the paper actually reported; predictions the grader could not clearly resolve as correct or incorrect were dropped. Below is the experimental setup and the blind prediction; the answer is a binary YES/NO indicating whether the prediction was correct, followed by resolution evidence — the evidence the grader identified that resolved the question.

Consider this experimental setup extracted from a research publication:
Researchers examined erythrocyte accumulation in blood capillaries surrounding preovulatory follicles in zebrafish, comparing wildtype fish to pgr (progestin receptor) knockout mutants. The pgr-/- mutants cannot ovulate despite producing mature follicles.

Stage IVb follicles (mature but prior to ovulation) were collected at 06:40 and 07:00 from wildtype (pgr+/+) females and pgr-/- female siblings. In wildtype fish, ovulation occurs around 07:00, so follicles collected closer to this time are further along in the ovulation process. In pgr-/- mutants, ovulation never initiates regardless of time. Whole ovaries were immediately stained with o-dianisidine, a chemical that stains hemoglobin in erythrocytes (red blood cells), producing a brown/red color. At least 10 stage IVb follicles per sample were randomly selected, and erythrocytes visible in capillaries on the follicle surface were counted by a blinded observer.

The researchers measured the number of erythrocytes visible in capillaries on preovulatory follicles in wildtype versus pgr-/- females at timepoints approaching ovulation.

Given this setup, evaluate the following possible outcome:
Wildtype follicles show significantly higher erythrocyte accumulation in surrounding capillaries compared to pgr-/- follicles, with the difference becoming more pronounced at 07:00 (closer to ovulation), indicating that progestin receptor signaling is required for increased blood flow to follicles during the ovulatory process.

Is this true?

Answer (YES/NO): NO